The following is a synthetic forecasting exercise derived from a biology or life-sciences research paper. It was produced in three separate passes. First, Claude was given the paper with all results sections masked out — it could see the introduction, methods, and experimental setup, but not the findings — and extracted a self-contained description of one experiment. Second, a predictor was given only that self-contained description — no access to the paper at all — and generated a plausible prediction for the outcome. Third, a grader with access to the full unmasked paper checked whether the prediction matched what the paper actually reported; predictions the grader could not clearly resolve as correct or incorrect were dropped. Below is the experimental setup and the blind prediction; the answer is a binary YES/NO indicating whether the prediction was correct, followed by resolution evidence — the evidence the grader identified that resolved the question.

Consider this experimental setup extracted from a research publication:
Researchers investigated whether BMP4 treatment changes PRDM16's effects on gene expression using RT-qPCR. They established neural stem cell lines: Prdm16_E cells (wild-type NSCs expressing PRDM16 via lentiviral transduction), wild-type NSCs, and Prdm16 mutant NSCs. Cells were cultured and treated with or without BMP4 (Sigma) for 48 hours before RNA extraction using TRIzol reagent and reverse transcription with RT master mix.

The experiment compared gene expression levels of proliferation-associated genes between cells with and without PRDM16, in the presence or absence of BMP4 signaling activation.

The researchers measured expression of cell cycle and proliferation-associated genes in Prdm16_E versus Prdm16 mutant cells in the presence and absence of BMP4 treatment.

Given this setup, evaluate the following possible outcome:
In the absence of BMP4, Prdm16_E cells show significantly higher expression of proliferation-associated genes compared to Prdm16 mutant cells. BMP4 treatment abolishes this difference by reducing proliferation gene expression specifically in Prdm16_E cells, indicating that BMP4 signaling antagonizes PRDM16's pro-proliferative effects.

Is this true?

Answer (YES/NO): NO